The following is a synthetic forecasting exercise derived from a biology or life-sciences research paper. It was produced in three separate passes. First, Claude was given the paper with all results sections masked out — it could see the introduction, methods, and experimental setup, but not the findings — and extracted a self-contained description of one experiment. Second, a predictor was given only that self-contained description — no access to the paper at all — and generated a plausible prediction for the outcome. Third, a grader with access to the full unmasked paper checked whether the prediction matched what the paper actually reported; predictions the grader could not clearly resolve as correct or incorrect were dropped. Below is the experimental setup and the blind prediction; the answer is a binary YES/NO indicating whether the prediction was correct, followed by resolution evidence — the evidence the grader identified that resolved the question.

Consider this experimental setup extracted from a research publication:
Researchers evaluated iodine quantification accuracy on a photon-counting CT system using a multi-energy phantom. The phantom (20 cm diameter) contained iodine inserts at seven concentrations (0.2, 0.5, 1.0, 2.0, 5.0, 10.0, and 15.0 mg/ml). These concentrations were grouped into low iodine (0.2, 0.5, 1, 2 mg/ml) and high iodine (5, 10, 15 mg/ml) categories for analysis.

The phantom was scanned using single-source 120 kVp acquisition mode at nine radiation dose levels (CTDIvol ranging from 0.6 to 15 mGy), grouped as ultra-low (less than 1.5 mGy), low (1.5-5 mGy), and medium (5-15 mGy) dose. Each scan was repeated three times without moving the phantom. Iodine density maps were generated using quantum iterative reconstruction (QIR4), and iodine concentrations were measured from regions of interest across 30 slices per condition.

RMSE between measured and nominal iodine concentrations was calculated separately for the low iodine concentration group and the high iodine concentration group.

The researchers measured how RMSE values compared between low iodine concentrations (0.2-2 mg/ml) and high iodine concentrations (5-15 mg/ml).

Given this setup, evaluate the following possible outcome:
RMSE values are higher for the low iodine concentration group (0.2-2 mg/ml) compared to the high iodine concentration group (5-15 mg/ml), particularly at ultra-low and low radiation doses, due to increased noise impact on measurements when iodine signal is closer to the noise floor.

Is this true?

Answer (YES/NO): NO